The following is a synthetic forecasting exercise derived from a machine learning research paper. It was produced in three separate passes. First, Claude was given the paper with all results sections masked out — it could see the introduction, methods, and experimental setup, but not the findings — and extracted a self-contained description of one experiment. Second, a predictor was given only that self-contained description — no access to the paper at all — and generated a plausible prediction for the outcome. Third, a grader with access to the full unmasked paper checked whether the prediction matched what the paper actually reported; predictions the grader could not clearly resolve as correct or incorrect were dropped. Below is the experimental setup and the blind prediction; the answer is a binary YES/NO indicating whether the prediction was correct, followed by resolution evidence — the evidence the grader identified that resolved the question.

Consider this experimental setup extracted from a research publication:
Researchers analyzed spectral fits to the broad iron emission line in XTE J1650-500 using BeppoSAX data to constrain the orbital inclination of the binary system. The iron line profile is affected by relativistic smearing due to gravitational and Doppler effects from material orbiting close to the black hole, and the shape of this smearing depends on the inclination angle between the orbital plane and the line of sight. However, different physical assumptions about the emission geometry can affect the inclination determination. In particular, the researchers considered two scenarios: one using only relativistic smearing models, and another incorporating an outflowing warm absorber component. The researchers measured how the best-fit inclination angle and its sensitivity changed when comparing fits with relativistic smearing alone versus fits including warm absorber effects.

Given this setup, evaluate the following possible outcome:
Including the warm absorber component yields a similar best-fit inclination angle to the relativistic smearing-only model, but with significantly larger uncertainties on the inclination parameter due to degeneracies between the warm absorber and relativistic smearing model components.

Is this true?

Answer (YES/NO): NO